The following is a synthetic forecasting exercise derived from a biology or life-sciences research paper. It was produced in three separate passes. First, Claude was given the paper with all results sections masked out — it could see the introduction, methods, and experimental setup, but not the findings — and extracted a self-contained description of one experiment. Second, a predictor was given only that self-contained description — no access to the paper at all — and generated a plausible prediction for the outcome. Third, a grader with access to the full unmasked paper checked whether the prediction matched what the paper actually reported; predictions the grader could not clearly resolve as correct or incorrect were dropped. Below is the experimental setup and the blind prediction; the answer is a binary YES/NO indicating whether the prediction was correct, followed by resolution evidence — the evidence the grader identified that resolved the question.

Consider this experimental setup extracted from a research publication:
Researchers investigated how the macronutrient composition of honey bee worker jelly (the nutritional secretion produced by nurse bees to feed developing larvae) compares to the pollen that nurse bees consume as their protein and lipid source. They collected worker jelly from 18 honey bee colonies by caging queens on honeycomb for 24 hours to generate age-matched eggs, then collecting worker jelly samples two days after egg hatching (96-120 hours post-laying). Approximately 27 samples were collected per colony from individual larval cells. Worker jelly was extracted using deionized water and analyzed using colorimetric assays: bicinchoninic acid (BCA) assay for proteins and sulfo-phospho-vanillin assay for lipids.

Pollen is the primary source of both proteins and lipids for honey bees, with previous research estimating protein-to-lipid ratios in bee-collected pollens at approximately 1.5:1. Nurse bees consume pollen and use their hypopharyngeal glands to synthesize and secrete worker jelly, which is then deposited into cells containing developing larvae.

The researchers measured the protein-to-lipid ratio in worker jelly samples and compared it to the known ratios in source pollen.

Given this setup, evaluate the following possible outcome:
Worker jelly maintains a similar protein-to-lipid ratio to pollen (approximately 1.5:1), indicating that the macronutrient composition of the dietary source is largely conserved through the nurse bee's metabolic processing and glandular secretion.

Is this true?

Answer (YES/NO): NO